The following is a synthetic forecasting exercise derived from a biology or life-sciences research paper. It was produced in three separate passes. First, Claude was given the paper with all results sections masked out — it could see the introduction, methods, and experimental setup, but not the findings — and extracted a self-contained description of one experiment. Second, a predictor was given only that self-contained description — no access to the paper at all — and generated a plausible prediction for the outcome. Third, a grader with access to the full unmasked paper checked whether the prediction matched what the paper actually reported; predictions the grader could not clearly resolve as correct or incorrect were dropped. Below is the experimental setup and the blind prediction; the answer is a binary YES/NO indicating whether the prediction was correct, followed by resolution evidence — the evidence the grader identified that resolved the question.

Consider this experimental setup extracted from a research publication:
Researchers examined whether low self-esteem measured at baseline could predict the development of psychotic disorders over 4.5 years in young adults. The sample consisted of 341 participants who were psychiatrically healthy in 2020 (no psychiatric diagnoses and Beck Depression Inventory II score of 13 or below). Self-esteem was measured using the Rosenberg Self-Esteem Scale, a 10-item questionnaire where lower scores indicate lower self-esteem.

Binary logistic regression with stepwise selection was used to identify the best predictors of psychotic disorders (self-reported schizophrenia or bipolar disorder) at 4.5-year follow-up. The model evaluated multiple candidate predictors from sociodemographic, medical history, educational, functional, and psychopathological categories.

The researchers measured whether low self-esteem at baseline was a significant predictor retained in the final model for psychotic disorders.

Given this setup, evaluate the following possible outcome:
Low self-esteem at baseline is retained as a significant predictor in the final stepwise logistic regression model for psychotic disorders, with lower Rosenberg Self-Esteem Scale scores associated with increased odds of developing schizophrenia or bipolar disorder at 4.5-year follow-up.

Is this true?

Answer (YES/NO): YES